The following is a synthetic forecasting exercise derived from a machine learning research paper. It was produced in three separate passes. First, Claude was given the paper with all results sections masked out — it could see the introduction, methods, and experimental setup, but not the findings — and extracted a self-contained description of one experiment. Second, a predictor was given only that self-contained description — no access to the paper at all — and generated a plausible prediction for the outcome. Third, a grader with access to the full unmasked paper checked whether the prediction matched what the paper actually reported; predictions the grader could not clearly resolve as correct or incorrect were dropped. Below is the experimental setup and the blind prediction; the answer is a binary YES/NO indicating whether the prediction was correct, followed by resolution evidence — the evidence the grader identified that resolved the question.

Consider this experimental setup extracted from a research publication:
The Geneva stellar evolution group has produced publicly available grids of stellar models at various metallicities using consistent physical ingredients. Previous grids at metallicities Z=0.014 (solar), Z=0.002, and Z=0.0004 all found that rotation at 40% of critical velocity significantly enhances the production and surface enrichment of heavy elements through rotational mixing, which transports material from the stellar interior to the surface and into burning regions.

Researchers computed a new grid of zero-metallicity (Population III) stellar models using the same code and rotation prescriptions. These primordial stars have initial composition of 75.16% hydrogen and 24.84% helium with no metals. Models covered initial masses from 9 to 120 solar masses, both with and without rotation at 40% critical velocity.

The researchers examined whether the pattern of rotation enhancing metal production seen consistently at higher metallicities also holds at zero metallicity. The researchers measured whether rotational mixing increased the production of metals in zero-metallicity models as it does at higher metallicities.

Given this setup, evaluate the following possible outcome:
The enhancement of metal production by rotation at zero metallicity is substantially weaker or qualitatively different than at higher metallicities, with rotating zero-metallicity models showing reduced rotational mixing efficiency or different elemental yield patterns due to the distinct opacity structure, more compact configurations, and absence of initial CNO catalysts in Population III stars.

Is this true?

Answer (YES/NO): YES